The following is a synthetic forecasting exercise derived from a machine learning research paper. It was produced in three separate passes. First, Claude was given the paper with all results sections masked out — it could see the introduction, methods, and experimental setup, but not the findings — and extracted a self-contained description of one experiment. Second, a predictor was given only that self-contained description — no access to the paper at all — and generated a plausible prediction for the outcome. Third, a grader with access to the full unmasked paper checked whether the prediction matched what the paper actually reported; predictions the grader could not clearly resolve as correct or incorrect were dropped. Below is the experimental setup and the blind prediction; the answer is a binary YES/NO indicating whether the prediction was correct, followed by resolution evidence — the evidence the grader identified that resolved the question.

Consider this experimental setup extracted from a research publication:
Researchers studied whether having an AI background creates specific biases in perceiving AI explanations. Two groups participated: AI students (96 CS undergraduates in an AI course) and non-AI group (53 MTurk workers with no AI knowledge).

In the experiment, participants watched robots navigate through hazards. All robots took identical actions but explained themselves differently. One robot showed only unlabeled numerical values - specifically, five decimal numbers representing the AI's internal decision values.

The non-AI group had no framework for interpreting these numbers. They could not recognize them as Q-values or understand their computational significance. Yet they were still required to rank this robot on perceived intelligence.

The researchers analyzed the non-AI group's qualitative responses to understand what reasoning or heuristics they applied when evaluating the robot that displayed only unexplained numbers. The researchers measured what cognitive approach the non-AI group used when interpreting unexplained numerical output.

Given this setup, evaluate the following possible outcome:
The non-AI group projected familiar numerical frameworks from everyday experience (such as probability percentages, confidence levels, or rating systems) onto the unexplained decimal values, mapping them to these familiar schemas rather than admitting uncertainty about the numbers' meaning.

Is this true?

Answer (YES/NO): NO